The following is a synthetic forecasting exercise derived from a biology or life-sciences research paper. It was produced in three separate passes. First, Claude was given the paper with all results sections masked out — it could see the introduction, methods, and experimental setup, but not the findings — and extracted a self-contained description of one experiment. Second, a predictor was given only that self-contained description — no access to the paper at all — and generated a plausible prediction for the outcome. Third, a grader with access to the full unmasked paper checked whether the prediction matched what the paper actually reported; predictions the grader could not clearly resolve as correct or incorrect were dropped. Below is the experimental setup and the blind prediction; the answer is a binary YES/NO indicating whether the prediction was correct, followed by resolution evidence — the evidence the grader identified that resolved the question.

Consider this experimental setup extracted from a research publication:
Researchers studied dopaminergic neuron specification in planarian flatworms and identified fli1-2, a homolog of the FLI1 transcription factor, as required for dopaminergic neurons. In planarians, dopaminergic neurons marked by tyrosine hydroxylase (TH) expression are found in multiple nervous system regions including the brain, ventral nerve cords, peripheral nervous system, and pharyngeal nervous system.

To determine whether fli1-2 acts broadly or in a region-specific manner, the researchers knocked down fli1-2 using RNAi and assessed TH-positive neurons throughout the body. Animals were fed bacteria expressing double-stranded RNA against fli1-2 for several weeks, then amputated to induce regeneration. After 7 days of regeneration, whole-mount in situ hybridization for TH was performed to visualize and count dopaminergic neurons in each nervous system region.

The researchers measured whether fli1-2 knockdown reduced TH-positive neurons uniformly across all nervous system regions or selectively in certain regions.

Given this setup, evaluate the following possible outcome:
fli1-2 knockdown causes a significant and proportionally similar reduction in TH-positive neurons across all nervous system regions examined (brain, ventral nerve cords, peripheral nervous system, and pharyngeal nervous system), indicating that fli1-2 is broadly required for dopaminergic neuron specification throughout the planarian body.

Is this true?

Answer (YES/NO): NO